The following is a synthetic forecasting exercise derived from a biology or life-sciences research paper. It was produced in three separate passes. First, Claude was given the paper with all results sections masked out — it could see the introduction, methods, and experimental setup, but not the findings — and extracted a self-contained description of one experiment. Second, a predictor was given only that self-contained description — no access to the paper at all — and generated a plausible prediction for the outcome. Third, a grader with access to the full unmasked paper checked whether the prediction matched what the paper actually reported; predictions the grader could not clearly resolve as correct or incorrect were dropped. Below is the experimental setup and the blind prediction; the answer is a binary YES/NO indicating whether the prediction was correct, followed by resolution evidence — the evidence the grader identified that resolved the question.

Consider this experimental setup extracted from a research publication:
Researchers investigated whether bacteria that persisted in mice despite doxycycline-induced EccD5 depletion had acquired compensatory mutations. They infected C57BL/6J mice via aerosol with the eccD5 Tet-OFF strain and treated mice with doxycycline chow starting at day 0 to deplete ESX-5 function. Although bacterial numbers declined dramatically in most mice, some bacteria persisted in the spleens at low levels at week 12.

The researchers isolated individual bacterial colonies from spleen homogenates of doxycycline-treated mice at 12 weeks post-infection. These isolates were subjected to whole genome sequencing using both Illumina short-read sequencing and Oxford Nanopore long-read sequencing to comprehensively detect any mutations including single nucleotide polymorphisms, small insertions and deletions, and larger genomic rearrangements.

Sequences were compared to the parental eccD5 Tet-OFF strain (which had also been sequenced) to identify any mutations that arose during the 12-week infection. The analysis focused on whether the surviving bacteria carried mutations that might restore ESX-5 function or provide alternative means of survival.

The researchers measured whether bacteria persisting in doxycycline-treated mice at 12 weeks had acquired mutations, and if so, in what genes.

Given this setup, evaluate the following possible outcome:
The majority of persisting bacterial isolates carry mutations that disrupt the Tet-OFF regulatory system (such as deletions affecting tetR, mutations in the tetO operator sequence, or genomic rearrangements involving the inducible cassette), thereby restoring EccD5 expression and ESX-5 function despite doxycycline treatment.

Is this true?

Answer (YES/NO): NO